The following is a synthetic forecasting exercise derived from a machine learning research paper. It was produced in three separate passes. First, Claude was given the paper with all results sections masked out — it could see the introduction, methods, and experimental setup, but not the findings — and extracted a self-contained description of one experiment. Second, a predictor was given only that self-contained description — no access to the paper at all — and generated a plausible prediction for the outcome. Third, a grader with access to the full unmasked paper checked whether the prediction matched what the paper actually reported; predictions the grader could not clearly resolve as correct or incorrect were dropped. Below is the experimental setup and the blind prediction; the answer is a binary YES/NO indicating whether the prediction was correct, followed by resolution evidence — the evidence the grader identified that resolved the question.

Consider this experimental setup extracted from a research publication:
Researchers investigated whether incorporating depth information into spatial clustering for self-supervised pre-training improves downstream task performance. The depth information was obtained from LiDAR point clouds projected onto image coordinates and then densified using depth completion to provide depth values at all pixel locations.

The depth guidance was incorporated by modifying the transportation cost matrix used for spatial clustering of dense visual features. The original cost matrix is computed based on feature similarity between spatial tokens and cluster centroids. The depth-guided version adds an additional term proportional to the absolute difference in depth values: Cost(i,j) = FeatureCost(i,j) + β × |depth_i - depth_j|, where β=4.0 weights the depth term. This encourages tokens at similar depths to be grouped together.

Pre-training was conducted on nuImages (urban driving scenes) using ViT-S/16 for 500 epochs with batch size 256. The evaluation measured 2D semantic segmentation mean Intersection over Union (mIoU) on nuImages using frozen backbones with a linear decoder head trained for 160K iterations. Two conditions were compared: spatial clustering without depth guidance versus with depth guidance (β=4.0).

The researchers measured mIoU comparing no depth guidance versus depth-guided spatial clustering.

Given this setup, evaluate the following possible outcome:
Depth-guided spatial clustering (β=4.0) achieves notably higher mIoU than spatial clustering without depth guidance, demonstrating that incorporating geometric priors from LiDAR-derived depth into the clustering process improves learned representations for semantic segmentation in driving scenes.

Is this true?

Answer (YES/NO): YES